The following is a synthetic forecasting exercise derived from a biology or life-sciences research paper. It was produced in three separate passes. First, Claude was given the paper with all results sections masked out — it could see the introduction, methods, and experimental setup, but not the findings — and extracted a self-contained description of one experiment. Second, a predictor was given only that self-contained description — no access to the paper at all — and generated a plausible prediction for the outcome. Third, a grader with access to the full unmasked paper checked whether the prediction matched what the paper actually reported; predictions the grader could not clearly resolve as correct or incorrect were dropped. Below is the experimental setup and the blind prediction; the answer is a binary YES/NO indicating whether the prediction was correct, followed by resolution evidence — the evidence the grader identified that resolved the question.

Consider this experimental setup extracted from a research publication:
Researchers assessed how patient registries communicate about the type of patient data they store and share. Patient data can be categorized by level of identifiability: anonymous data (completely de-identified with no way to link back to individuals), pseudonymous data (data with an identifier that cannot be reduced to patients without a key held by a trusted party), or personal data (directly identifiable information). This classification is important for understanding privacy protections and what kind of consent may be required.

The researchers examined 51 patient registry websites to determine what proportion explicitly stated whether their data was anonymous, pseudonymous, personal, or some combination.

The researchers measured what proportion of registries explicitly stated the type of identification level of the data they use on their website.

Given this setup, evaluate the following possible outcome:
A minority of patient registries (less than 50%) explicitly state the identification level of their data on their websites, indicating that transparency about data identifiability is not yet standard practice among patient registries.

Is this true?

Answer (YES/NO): NO